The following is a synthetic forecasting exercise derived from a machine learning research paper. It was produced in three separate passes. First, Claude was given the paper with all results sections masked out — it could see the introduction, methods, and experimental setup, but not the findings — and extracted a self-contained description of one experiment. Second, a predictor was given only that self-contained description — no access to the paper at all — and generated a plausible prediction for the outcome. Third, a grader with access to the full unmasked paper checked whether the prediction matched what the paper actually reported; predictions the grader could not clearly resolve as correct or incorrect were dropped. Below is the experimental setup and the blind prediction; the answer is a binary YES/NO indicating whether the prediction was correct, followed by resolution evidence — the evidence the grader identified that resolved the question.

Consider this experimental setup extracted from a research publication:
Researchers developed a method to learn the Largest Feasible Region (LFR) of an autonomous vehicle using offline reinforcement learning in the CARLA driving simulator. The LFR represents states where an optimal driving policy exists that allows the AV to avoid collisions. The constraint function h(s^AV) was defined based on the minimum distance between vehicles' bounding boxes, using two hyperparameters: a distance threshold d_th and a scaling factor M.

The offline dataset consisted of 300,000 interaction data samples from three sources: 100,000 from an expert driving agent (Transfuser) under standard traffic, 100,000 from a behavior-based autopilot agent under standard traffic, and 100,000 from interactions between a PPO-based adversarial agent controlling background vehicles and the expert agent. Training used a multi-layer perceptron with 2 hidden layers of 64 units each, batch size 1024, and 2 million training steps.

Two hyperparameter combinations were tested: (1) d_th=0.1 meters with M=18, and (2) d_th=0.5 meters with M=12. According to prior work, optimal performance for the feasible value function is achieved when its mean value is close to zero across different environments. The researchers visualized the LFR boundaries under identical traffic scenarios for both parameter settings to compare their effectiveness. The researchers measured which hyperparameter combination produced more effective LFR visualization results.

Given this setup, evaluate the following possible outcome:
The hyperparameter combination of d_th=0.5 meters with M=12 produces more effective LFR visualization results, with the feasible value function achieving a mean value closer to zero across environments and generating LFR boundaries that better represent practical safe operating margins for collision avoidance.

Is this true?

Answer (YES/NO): NO